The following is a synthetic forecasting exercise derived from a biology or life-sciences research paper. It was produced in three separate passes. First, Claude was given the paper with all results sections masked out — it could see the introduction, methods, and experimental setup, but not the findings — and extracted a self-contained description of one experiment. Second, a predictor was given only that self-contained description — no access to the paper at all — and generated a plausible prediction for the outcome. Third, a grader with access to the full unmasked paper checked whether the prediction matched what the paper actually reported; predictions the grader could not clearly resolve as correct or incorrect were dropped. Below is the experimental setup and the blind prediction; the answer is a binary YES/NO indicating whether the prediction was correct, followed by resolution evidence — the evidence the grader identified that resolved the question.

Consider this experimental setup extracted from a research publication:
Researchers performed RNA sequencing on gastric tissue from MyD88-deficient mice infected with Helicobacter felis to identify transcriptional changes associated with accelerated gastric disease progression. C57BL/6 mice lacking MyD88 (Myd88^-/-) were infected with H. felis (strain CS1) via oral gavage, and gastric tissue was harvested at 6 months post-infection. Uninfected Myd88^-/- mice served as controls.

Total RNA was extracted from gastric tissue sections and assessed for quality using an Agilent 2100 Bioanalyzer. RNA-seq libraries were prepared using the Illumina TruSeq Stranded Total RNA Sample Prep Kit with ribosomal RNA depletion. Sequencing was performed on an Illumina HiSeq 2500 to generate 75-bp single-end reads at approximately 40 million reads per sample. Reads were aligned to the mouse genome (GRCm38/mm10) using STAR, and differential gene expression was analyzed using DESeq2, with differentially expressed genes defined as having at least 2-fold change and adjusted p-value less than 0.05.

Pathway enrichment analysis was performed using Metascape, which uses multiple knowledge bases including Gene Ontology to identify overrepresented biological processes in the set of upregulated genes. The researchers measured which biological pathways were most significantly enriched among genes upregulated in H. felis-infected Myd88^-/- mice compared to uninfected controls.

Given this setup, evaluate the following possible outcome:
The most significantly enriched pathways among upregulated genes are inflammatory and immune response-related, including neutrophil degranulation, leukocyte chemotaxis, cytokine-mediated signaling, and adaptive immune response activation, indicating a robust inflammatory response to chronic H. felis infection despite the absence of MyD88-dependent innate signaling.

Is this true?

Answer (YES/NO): NO